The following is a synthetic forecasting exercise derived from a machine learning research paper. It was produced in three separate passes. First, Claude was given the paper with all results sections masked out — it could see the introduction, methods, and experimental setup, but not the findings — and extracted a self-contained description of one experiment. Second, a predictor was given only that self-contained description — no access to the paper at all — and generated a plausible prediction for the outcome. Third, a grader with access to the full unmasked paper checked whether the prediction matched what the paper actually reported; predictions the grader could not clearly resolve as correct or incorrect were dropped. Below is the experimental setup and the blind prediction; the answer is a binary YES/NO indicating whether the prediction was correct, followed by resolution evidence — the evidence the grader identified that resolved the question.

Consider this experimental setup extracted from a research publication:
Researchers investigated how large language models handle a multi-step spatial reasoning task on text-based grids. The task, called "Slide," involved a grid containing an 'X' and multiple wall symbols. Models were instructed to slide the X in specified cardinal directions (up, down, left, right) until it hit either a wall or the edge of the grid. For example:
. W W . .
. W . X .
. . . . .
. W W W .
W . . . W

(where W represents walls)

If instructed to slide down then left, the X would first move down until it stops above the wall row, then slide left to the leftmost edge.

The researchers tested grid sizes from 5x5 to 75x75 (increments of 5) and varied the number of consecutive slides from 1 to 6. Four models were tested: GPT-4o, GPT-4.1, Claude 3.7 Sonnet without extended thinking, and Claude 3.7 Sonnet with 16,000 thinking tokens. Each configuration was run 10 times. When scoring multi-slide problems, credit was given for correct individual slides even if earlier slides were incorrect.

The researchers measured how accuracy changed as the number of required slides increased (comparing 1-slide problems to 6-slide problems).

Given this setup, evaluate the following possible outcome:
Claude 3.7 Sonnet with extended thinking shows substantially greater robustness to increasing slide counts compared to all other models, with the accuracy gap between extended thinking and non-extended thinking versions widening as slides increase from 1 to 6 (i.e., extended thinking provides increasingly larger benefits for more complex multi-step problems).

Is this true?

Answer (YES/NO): NO